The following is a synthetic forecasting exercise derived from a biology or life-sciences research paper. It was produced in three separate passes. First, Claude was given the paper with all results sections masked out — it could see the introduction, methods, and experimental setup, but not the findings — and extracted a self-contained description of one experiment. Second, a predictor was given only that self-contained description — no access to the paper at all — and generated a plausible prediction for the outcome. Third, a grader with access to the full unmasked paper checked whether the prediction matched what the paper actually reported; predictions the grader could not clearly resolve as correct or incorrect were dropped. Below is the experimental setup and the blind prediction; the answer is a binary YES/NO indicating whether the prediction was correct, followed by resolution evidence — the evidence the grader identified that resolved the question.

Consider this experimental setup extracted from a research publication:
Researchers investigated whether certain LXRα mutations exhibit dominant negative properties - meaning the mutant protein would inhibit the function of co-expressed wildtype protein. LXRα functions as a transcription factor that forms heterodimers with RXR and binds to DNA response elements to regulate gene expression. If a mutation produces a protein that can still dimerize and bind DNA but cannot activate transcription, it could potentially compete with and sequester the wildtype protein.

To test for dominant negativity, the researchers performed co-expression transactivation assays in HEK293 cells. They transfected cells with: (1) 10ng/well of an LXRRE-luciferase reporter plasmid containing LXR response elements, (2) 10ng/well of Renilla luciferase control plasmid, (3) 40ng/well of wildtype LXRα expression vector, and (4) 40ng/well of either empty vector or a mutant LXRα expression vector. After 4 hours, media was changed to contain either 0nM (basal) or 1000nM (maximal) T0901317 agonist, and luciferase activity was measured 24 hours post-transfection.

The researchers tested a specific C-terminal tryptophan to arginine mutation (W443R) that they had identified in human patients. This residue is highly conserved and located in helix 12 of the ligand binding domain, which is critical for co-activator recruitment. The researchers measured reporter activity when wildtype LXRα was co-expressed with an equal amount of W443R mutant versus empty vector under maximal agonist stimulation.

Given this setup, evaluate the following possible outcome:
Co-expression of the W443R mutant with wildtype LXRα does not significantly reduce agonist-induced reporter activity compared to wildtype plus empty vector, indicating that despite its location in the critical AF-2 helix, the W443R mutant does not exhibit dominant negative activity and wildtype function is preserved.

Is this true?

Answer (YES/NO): NO